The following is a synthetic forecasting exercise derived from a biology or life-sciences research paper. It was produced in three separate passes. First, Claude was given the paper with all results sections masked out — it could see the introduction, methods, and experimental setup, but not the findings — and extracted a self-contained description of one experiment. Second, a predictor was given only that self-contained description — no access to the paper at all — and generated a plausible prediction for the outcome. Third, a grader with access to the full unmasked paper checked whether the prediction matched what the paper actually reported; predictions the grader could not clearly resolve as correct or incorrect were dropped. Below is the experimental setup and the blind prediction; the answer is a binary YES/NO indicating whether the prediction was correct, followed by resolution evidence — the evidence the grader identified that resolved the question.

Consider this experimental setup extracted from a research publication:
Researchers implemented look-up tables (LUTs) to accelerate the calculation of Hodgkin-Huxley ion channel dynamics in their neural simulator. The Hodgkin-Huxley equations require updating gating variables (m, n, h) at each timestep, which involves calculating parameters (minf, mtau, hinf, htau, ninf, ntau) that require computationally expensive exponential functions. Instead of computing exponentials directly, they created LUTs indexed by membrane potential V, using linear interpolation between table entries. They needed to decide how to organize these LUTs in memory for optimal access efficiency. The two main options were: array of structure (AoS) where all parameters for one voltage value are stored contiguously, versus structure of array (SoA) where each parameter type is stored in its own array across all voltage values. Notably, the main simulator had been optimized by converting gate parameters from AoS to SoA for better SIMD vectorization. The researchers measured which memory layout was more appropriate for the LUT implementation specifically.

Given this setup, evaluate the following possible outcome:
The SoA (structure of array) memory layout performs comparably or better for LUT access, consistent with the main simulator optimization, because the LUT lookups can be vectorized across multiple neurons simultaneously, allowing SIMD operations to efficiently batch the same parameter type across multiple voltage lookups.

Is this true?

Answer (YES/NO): NO